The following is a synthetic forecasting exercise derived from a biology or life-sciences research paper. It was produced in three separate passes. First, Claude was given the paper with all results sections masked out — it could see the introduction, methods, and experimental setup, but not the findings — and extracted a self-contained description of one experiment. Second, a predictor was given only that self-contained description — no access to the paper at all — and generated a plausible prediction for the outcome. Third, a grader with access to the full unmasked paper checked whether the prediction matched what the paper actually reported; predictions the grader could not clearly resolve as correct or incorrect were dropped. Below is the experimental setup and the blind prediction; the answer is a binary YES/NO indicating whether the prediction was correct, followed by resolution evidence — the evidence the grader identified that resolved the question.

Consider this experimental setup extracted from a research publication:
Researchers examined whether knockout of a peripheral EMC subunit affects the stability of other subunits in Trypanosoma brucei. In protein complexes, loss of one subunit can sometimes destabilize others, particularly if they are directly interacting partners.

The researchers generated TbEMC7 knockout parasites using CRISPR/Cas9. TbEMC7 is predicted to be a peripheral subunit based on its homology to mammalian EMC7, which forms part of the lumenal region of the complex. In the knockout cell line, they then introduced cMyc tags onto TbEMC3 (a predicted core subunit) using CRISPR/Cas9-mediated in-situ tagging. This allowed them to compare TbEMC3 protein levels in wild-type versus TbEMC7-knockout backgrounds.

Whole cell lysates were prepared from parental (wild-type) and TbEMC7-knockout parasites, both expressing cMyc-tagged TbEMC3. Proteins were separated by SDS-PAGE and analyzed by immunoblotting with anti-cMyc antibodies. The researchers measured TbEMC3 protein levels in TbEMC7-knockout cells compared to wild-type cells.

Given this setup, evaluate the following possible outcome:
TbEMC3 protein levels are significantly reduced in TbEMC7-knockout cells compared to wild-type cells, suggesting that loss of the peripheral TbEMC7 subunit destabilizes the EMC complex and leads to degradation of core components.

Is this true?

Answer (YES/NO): NO